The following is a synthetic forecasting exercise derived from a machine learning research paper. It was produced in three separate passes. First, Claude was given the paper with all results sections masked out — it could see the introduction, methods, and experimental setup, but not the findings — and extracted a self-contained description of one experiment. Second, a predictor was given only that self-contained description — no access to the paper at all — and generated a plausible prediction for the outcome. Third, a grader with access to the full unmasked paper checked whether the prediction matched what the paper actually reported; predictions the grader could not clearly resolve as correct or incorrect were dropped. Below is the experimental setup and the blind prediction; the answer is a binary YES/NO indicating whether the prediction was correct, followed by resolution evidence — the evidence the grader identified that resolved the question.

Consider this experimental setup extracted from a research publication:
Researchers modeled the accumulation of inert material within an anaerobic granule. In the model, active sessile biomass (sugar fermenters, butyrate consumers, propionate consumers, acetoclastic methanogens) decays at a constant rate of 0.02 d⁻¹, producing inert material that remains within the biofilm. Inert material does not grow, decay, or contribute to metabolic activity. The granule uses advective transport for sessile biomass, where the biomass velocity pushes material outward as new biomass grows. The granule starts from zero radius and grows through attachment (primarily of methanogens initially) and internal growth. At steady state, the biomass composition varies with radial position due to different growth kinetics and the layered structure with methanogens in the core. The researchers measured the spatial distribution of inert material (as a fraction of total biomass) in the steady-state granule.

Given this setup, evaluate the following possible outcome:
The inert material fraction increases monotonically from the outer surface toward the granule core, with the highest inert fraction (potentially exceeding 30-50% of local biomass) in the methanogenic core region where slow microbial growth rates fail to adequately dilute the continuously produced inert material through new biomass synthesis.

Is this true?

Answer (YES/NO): YES